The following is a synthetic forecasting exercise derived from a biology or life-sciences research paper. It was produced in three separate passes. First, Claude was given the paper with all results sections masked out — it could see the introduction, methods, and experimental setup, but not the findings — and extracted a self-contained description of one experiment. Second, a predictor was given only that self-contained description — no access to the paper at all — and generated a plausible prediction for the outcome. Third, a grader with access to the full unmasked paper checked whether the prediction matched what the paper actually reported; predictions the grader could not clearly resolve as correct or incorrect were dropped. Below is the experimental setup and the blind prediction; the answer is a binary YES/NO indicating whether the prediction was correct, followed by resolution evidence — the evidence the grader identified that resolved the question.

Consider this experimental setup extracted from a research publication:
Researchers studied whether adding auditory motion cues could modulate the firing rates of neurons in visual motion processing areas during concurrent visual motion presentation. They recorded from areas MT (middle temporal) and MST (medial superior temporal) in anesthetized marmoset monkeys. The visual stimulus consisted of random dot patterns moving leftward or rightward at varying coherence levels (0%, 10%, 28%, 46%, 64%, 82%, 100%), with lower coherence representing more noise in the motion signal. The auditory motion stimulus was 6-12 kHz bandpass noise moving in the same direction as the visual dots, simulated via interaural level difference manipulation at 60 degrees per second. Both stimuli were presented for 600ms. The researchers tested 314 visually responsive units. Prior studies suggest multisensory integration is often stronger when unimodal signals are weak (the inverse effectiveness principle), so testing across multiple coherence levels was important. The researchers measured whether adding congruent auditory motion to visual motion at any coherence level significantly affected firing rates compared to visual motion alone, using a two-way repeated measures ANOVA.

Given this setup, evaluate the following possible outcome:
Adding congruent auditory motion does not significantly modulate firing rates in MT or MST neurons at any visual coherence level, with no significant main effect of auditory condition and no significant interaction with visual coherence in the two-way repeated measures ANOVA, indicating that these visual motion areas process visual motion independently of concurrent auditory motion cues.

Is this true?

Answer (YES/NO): YES